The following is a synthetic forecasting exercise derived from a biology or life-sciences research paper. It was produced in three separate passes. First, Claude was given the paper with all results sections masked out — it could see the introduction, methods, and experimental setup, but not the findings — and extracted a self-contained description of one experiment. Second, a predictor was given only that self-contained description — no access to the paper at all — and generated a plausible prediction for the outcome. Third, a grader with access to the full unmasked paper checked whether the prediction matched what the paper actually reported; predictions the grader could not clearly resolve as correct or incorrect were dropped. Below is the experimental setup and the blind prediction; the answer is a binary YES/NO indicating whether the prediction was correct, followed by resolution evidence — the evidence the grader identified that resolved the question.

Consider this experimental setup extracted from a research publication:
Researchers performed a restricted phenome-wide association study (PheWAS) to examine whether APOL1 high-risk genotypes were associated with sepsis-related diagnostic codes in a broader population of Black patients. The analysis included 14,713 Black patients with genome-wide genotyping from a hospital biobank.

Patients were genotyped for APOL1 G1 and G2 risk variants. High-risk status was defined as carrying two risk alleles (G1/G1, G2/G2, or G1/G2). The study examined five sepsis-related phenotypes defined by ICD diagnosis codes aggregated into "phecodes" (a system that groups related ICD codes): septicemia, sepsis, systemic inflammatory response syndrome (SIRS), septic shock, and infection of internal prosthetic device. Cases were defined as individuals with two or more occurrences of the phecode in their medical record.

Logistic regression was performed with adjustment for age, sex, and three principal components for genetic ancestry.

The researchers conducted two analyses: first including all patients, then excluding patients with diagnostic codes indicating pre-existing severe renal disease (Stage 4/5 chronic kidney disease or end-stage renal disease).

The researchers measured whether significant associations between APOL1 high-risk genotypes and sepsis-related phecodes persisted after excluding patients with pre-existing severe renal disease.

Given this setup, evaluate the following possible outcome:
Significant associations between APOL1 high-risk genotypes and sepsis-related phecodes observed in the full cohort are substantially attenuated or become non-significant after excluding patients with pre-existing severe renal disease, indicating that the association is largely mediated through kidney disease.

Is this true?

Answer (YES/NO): YES